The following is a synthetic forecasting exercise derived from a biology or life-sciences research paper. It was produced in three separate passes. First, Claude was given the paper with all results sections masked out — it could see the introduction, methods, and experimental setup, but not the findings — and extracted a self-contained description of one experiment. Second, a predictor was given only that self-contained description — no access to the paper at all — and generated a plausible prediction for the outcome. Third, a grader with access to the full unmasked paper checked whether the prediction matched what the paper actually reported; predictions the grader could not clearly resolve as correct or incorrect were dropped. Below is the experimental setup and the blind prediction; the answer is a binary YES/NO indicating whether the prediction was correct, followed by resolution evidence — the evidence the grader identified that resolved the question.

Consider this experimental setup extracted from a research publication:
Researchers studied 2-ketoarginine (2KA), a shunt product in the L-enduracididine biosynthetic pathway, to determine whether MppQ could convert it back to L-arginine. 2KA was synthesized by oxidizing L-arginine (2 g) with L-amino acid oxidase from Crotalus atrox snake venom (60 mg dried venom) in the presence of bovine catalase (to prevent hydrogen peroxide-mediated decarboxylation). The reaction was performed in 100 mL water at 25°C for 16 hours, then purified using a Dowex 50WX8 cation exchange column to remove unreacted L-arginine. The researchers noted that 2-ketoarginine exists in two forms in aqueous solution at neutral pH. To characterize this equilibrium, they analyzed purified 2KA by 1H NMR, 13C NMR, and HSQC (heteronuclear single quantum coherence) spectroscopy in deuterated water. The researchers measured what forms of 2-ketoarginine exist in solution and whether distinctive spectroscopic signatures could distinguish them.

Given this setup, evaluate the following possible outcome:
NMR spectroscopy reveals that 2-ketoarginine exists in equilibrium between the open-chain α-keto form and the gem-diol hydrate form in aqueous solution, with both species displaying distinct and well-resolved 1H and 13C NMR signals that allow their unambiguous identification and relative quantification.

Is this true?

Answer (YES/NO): NO